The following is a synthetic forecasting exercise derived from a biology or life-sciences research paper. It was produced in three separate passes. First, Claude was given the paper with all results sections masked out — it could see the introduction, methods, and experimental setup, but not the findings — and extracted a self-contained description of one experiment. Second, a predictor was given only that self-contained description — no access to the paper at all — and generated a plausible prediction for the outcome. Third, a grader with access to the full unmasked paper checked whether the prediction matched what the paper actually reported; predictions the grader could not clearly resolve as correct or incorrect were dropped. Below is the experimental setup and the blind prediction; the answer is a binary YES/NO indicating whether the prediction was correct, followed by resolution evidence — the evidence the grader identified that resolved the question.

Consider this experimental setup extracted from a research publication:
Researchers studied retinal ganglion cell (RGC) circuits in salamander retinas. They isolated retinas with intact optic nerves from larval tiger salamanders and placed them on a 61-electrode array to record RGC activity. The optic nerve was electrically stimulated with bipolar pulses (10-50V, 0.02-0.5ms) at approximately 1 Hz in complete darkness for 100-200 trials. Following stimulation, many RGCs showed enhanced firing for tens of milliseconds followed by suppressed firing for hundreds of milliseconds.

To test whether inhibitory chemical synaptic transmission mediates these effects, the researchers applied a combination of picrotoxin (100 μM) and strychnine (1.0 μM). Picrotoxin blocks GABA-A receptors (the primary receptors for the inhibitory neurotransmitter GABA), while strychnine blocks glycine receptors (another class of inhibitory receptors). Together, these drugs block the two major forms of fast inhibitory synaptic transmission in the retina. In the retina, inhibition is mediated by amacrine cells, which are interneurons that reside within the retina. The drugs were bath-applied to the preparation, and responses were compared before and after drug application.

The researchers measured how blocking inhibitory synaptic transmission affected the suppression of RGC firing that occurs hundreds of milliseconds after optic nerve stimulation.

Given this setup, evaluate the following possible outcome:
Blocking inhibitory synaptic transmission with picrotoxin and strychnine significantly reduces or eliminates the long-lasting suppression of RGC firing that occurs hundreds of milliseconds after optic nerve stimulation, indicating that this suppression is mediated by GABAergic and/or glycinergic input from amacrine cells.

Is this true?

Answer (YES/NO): YES